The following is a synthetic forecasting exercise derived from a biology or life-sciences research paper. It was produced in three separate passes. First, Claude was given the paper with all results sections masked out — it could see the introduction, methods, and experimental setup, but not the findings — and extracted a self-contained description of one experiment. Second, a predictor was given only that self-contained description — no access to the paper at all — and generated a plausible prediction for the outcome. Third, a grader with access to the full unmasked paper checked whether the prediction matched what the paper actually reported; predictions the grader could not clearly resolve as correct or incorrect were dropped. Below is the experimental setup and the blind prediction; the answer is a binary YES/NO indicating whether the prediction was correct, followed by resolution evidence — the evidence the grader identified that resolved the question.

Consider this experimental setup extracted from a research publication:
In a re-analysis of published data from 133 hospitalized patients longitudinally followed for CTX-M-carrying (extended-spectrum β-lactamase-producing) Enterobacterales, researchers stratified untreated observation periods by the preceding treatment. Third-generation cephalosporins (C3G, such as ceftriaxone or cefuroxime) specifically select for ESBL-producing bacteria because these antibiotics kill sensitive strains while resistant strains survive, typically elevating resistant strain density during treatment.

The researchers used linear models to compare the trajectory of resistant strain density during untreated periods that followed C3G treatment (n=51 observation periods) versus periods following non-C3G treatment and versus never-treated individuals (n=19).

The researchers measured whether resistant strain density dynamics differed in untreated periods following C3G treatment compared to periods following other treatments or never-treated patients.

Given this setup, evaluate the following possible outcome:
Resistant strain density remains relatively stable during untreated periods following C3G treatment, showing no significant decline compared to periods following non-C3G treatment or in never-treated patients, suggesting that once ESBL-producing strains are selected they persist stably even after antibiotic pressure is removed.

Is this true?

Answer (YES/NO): NO